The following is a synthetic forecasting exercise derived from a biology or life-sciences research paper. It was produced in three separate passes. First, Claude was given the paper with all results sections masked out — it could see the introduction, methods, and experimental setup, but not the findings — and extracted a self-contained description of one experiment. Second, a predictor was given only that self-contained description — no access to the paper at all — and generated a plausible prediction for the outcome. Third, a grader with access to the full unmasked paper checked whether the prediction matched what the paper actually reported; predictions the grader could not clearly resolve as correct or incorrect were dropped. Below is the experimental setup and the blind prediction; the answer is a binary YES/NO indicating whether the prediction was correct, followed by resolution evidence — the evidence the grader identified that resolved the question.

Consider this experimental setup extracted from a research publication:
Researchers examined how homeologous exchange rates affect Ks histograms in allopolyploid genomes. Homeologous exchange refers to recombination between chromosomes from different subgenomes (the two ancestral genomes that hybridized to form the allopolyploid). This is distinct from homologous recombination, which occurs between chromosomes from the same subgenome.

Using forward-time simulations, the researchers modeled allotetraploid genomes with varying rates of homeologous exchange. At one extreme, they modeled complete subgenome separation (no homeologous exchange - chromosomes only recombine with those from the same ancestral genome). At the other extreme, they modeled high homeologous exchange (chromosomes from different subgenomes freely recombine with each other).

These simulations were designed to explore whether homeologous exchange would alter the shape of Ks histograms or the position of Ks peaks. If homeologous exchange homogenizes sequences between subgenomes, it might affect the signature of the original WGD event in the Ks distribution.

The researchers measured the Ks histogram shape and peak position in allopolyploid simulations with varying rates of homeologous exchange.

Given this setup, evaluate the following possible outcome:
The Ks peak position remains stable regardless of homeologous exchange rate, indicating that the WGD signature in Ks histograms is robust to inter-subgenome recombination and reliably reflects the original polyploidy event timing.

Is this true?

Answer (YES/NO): NO